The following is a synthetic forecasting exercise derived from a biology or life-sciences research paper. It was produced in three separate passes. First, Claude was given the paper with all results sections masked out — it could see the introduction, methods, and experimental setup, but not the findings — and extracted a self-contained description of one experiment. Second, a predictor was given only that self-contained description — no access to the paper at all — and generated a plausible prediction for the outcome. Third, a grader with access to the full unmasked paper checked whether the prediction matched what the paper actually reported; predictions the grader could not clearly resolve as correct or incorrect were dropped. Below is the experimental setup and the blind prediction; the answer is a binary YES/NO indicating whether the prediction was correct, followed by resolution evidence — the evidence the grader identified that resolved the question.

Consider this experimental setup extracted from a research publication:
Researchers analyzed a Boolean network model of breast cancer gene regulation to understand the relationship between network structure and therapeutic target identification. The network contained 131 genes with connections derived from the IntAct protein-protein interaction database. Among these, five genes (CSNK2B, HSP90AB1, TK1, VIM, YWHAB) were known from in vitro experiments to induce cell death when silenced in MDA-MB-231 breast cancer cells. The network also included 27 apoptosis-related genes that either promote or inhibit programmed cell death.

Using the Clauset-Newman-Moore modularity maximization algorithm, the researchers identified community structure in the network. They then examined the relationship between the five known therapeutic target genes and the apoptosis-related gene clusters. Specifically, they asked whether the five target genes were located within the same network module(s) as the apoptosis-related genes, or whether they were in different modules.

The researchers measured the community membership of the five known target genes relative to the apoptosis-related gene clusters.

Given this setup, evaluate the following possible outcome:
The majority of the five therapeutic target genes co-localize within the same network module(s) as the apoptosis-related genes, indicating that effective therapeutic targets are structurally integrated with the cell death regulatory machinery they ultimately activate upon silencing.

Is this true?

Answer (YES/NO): NO